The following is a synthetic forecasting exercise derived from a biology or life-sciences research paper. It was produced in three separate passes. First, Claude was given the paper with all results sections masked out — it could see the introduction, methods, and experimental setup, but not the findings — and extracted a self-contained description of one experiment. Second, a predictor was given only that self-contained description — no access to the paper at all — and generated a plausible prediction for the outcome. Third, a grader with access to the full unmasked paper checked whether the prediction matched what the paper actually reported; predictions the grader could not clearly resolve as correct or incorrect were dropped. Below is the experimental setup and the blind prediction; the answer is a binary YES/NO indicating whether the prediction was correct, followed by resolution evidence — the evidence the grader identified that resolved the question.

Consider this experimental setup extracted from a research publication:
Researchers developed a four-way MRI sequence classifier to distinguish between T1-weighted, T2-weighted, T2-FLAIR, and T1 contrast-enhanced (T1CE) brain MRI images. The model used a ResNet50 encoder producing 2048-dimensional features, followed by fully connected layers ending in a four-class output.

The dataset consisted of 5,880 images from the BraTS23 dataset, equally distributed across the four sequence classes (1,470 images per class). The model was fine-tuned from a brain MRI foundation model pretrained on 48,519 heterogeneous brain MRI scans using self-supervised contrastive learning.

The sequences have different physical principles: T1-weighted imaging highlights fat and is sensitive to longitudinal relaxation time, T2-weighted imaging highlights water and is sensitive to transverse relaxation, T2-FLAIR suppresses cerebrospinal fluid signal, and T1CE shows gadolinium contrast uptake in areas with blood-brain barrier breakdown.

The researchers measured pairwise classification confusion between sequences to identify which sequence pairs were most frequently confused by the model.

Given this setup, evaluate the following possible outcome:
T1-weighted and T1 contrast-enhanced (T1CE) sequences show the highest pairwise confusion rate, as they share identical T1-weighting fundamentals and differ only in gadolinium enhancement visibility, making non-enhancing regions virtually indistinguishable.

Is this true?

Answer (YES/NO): YES